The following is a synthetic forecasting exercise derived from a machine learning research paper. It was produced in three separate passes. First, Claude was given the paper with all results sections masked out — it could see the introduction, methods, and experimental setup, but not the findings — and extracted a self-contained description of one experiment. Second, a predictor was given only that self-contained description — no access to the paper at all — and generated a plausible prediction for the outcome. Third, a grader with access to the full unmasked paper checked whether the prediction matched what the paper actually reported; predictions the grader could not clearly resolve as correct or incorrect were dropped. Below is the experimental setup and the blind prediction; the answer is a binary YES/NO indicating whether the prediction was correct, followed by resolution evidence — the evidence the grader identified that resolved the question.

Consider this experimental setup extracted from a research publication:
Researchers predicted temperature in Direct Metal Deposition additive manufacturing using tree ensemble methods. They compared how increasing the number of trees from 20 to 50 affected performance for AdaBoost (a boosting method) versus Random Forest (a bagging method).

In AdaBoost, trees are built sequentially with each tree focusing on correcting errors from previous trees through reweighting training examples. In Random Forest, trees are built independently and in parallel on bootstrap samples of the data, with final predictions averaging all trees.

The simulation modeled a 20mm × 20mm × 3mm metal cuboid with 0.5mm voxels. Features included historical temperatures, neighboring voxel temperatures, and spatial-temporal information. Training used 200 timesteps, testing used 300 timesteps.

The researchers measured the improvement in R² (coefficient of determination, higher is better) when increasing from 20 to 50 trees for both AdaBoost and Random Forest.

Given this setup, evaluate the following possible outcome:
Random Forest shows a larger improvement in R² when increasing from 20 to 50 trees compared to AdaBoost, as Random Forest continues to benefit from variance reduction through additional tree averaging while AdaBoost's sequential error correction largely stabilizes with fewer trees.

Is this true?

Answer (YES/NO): NO